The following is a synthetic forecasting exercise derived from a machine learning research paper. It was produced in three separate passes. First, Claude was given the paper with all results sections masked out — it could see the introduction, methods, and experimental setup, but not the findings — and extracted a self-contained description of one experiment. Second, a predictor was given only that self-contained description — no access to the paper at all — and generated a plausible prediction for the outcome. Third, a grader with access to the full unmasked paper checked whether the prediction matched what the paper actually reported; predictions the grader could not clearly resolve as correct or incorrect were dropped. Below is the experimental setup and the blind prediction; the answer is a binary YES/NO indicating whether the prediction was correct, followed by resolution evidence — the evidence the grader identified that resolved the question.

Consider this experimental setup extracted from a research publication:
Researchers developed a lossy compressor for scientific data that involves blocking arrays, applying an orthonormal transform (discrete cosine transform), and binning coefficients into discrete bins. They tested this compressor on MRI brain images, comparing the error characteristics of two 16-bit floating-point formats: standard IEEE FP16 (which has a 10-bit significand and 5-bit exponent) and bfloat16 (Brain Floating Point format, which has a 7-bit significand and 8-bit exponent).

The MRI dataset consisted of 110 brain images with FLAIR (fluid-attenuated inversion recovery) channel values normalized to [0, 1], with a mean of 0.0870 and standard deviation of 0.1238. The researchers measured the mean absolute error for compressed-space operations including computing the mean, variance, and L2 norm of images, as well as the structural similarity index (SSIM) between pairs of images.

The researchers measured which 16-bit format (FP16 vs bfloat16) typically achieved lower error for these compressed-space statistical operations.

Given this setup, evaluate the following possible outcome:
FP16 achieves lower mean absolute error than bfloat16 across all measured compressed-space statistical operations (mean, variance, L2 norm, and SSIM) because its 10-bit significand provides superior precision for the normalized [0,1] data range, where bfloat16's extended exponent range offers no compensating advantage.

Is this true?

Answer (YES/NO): NO